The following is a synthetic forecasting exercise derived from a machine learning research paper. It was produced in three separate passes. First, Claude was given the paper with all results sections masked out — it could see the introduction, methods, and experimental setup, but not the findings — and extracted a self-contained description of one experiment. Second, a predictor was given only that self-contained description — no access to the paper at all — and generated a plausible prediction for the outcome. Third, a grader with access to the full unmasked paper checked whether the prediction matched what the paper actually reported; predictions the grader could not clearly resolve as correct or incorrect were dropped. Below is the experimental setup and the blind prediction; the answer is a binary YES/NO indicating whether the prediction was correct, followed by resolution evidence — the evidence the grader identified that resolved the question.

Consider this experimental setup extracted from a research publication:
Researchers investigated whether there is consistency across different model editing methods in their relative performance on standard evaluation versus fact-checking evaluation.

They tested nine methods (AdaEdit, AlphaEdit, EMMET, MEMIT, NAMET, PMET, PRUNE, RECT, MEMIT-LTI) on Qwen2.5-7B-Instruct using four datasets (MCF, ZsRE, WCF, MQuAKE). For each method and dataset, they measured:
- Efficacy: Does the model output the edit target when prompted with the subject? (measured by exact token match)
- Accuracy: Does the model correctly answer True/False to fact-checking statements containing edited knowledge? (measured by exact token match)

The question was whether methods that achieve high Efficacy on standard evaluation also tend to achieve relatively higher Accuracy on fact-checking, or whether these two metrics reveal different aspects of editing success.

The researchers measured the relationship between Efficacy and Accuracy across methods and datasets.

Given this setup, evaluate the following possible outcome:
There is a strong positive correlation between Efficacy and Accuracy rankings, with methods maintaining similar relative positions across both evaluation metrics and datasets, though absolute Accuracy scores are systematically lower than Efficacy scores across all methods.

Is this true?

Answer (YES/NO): NO